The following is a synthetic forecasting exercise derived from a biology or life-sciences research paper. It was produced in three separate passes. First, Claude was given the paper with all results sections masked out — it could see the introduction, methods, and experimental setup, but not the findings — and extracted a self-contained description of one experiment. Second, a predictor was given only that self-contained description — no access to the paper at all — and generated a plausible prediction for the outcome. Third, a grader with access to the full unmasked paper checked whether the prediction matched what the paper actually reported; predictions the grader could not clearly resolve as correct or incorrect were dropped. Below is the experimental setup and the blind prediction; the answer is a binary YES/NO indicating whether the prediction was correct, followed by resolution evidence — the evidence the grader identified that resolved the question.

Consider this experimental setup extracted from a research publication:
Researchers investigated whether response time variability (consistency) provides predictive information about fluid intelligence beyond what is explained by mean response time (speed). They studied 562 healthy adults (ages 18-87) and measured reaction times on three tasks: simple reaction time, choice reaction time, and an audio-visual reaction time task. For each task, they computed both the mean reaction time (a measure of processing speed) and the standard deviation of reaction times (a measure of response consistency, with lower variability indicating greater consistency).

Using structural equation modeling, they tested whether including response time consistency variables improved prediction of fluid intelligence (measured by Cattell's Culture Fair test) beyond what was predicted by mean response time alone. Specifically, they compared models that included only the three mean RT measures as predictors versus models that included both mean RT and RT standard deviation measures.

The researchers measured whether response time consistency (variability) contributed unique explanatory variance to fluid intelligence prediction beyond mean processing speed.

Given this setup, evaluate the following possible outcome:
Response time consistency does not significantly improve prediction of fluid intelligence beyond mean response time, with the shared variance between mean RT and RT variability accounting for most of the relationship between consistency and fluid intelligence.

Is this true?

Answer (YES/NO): NO